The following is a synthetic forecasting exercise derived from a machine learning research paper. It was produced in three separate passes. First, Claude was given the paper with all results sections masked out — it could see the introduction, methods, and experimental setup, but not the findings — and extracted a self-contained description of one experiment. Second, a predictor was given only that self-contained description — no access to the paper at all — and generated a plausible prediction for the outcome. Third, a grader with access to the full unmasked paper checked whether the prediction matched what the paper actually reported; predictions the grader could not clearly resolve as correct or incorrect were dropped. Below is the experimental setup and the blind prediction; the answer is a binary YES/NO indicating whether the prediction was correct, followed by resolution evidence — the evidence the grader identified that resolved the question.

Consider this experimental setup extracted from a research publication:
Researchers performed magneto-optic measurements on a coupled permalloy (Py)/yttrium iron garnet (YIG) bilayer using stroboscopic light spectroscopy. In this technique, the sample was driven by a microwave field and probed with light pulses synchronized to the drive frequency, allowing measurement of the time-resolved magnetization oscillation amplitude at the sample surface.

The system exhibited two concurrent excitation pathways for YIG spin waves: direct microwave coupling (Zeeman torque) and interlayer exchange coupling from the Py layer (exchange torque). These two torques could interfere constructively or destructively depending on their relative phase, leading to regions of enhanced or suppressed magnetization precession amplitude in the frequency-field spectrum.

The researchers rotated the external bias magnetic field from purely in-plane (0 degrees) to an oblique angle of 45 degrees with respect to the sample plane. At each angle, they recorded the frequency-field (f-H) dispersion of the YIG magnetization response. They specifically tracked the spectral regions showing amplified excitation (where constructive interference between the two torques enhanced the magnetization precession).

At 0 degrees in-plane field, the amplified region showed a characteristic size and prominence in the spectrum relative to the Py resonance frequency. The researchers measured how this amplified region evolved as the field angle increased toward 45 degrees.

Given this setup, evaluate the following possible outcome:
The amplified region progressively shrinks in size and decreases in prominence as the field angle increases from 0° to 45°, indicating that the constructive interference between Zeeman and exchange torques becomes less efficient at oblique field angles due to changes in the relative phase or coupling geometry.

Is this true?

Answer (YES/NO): NO